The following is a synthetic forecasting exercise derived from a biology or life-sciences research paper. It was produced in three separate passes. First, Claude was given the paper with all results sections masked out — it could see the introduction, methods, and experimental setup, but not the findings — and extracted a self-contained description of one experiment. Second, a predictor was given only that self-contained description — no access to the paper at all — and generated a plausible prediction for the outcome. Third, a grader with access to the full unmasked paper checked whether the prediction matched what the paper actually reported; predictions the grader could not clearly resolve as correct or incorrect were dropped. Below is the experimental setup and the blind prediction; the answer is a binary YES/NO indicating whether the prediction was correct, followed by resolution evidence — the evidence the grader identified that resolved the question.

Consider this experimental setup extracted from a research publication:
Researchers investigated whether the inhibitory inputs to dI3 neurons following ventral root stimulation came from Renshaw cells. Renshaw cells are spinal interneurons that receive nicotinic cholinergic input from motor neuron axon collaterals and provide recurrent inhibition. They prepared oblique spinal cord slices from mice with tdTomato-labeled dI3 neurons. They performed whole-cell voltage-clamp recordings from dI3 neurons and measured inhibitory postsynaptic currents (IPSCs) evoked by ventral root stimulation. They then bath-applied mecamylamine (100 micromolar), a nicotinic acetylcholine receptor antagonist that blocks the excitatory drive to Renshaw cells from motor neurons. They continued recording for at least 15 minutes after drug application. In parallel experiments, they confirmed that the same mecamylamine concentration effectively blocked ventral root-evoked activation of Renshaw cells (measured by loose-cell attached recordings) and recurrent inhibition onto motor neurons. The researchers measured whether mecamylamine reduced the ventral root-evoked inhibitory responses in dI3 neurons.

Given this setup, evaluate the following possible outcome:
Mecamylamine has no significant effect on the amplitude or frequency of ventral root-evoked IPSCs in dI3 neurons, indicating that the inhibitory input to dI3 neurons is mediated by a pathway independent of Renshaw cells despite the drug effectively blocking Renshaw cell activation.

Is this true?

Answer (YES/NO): NO